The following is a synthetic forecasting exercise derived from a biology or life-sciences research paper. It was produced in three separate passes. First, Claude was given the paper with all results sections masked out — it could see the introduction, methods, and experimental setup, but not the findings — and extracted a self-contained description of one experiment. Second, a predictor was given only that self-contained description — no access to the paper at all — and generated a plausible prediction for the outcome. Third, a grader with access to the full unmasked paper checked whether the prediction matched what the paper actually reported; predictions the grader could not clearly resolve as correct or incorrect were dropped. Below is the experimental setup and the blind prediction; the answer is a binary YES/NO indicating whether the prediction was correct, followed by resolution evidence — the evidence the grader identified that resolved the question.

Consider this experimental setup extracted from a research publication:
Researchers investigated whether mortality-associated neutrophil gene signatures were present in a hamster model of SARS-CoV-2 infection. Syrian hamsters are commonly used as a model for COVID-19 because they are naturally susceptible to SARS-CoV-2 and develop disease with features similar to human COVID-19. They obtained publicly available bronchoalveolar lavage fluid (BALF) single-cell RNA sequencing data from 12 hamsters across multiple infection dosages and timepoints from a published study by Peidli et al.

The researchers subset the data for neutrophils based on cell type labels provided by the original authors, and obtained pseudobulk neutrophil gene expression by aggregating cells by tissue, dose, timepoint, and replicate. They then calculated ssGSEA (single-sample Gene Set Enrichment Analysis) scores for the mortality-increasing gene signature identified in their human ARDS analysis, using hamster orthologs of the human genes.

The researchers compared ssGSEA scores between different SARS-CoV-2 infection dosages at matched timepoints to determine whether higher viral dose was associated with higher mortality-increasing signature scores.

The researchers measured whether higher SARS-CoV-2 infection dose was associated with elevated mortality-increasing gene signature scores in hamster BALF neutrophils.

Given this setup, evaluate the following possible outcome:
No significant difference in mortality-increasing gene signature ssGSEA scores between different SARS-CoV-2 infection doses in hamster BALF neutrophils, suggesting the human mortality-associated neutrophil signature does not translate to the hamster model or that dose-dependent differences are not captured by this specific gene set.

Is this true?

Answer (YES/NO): NO